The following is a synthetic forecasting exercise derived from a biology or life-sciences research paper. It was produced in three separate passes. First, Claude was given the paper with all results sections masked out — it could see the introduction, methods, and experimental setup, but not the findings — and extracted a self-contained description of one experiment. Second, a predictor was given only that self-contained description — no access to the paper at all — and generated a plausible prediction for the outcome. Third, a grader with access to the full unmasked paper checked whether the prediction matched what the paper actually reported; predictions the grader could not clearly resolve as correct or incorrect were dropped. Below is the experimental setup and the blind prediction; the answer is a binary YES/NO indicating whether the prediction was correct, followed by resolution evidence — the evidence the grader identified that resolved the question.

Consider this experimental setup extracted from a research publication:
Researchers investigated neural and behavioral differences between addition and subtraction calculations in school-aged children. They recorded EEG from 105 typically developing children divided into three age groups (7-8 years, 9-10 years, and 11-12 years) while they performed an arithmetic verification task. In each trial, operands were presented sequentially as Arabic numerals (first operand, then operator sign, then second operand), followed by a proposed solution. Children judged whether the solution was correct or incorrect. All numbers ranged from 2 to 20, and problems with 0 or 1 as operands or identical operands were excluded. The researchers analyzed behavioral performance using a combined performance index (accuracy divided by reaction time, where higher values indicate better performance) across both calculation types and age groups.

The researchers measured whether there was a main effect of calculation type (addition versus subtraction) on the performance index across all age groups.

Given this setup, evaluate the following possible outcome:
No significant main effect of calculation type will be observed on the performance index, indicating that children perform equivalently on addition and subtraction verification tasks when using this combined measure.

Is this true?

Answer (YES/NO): NO